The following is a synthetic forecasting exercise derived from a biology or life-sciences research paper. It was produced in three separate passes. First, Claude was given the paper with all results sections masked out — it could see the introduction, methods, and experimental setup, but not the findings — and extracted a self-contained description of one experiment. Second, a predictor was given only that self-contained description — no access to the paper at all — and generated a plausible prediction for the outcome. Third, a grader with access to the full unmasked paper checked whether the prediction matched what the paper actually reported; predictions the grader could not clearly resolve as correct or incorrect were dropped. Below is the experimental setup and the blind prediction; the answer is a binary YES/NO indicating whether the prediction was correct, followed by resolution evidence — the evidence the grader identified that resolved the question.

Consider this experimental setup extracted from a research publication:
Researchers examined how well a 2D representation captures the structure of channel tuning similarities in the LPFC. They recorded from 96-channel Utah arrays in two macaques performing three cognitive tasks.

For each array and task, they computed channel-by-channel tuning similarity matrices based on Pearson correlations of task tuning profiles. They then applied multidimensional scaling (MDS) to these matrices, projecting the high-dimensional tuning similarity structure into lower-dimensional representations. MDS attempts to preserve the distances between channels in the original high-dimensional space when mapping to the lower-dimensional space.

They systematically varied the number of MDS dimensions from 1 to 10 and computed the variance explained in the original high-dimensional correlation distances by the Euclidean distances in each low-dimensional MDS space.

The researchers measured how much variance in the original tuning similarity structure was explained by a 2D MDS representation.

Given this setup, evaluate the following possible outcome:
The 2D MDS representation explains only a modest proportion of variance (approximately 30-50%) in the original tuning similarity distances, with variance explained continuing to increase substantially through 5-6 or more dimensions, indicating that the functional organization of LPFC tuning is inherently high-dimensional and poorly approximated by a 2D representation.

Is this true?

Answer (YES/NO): NO